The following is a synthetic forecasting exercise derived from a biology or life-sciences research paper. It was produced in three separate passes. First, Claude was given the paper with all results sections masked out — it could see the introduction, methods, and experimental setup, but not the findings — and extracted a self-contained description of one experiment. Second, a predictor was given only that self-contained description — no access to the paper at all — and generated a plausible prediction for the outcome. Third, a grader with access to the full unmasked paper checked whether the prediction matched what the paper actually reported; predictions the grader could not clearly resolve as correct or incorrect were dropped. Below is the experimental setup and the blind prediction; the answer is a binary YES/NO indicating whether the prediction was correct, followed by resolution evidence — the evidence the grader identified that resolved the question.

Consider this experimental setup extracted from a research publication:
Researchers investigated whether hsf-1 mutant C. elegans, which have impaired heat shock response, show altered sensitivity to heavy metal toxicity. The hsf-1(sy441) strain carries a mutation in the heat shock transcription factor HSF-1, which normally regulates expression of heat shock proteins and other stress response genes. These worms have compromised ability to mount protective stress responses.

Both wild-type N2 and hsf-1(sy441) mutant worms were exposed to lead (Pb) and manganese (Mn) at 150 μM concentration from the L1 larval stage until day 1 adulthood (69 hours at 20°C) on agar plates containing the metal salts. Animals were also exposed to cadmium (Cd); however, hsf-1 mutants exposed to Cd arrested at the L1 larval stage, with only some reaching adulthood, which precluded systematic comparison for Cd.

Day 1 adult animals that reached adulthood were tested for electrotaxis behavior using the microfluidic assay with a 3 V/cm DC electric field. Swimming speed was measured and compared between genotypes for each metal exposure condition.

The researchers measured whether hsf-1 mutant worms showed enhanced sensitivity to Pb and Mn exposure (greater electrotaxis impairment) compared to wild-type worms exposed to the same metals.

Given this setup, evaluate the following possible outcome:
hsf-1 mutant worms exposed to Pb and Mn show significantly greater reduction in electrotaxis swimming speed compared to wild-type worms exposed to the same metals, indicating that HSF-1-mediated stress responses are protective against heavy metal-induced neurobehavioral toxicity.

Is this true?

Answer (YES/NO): NO